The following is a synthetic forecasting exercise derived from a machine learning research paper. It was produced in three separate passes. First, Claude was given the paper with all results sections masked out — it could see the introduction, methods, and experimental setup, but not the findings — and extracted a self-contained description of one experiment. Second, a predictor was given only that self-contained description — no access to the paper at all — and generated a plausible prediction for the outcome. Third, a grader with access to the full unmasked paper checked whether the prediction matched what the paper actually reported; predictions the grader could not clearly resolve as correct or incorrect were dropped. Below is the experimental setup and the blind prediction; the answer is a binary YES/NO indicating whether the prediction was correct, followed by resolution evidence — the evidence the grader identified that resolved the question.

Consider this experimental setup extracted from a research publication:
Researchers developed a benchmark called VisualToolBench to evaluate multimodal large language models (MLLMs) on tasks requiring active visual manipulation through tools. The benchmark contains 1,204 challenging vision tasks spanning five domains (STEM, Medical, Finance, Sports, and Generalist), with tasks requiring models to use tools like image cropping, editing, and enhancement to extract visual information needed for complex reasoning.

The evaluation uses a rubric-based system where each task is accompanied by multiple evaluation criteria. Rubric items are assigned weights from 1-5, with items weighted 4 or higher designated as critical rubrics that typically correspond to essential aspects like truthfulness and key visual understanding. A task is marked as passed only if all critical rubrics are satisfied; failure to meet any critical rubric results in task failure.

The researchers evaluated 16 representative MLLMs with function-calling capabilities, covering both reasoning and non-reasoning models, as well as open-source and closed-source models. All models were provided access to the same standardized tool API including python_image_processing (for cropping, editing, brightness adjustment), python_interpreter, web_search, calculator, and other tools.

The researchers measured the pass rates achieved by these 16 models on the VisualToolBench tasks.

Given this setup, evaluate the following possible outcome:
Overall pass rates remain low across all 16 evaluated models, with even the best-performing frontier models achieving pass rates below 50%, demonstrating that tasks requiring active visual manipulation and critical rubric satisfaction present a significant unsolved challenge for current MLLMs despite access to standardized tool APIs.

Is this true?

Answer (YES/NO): YES